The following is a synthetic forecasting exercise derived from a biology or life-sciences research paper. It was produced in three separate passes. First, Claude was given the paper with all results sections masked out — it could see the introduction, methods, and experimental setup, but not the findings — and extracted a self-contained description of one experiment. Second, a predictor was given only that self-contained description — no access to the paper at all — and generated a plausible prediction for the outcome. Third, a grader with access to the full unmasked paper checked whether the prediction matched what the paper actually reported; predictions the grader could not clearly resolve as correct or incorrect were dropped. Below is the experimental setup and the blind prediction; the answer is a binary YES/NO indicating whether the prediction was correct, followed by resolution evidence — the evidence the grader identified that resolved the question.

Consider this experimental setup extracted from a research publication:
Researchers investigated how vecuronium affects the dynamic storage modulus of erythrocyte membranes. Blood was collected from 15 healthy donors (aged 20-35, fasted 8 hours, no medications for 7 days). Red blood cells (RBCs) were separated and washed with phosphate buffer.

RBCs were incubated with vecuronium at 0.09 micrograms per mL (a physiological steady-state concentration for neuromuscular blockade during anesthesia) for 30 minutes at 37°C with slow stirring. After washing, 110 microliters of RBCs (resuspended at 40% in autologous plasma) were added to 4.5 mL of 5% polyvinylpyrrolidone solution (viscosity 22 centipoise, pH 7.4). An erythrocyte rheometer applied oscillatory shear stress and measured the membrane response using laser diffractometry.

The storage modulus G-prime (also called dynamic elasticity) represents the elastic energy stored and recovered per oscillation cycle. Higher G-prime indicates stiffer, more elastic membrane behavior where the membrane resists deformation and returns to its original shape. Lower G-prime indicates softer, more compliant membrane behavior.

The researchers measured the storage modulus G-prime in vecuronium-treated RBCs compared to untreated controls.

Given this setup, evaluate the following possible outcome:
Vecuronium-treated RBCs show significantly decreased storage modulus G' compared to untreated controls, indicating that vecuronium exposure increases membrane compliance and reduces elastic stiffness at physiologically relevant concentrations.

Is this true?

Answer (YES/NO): NO